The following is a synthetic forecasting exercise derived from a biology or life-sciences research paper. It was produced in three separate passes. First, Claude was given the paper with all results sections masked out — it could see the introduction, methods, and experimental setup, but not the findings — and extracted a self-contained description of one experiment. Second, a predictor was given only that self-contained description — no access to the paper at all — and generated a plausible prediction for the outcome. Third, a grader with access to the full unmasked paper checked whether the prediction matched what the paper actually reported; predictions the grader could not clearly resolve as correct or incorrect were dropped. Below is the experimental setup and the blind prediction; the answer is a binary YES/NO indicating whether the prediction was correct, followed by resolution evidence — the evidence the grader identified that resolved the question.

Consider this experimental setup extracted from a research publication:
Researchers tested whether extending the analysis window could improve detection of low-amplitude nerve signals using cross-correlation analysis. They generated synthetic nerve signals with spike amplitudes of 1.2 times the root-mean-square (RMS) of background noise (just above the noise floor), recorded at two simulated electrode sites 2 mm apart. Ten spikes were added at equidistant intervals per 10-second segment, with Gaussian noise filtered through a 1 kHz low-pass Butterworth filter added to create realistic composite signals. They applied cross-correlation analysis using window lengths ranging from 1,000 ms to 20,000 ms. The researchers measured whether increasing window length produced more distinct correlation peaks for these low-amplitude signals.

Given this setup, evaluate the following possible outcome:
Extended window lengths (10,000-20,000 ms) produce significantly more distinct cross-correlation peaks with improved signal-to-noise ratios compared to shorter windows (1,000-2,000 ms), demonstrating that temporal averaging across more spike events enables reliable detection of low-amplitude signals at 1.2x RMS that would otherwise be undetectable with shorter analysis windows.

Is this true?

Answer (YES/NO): YES